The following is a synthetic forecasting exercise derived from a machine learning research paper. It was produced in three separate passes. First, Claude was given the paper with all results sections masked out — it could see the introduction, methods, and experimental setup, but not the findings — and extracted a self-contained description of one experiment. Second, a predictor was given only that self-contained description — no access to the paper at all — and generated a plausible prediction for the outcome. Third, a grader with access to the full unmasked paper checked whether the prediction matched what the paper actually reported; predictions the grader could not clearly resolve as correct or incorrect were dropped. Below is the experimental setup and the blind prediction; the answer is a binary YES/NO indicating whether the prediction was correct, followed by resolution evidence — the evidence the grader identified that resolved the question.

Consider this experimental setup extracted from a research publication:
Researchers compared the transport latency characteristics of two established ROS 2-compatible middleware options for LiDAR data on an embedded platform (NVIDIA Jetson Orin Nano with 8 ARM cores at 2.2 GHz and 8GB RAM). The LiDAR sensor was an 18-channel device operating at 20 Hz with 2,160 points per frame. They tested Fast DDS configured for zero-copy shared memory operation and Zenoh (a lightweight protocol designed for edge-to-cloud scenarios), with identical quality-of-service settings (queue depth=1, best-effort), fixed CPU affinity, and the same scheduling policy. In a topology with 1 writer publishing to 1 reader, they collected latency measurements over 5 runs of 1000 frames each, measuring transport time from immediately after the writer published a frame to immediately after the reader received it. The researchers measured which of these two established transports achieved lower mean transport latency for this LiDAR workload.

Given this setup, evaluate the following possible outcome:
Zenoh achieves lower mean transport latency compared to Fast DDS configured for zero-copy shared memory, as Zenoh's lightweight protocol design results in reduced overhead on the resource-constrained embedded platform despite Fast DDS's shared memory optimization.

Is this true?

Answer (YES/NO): NO